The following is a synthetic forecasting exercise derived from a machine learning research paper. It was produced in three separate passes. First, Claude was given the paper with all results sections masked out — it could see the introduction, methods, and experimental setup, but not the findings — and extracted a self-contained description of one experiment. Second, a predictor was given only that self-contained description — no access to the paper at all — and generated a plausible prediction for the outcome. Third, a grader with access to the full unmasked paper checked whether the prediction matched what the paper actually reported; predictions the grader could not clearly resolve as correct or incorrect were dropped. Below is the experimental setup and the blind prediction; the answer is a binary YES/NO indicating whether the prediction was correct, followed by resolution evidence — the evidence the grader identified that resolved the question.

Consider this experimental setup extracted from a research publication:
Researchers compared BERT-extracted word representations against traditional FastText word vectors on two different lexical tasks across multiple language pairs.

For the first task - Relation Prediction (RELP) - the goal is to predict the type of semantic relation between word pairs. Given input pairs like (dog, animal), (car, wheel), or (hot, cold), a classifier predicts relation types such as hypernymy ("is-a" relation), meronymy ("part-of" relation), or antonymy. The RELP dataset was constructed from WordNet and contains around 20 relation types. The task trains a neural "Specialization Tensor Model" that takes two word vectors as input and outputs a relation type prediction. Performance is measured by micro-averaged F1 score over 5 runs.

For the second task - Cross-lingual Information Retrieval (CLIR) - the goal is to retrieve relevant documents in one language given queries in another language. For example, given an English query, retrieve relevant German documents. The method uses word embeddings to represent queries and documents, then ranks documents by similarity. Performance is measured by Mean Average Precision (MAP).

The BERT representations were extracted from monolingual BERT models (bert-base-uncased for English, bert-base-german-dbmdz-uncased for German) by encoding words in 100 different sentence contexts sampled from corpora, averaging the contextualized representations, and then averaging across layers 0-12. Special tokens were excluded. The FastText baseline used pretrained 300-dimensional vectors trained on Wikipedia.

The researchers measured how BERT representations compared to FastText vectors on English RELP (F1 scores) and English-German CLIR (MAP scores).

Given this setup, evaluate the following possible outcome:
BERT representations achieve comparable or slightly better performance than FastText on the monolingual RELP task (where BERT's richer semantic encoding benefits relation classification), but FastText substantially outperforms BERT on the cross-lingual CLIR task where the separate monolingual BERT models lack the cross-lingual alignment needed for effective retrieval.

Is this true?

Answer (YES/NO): YES